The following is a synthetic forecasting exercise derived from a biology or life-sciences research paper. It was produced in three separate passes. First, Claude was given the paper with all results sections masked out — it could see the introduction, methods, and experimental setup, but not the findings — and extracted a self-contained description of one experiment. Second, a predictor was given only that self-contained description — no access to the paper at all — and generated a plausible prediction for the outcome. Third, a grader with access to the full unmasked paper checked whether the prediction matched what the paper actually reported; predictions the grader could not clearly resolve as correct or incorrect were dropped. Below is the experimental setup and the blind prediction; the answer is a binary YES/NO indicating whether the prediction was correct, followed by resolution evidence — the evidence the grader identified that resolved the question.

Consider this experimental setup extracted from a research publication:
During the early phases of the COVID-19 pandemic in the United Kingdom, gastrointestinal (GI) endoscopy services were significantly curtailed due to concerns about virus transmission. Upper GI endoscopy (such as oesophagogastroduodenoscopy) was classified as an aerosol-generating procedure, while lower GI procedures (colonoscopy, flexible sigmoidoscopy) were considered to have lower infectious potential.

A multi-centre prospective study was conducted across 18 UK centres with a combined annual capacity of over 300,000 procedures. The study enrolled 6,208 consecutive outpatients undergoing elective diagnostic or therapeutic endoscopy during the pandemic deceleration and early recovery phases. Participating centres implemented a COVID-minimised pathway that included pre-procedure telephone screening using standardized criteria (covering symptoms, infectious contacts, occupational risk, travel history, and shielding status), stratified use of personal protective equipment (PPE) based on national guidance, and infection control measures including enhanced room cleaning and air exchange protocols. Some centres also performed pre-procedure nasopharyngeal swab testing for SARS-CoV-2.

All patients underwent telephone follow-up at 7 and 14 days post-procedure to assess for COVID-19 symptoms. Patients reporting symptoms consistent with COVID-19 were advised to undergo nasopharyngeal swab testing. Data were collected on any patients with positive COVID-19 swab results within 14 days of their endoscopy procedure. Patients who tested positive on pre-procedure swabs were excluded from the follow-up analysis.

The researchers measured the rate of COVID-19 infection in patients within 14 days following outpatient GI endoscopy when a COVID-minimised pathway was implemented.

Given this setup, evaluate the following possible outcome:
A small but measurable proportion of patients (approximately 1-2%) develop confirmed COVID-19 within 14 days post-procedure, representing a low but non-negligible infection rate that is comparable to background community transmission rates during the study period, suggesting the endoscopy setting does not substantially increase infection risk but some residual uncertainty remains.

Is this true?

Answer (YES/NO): NO